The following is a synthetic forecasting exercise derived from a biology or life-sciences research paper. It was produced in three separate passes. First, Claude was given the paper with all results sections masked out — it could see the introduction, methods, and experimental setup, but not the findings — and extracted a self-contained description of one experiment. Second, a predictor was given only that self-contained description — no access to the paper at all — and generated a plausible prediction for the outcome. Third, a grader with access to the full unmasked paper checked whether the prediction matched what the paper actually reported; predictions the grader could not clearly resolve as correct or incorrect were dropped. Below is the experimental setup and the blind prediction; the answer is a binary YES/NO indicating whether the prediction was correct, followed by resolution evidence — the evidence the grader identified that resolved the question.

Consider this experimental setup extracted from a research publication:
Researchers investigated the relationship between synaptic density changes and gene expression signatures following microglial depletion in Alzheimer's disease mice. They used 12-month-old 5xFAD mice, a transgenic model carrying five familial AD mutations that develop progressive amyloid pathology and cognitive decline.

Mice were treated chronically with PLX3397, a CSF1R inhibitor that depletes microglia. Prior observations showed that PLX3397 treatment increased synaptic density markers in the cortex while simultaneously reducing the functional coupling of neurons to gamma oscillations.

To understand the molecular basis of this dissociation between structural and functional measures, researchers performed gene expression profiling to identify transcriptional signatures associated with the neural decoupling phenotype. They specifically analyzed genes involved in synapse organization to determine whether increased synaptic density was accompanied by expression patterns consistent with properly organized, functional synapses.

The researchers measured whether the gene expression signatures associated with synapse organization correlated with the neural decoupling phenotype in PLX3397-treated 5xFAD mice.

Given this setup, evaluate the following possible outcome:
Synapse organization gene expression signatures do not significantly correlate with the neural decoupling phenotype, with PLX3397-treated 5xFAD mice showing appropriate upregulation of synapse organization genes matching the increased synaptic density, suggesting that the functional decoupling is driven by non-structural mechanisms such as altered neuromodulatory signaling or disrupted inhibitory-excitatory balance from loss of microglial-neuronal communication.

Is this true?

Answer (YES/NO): NO